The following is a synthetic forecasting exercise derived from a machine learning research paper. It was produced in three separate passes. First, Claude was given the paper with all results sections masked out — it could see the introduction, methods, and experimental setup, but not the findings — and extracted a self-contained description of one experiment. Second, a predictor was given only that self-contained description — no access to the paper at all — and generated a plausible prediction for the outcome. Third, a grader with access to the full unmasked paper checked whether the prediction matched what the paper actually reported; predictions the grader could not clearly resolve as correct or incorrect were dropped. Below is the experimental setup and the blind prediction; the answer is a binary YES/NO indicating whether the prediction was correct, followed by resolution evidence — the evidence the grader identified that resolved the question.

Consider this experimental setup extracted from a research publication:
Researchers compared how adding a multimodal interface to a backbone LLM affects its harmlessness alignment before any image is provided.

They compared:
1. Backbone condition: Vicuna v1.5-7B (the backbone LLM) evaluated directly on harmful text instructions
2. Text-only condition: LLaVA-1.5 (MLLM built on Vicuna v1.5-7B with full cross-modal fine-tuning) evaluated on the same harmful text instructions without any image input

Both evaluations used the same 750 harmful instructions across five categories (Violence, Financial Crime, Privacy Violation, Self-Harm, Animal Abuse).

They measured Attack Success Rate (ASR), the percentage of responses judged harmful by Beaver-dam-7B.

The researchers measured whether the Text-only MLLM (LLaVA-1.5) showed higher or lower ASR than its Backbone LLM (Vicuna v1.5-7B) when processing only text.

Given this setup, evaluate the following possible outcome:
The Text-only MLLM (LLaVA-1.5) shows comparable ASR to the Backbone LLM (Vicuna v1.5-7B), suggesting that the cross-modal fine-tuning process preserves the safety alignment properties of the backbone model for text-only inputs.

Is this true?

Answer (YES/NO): YES